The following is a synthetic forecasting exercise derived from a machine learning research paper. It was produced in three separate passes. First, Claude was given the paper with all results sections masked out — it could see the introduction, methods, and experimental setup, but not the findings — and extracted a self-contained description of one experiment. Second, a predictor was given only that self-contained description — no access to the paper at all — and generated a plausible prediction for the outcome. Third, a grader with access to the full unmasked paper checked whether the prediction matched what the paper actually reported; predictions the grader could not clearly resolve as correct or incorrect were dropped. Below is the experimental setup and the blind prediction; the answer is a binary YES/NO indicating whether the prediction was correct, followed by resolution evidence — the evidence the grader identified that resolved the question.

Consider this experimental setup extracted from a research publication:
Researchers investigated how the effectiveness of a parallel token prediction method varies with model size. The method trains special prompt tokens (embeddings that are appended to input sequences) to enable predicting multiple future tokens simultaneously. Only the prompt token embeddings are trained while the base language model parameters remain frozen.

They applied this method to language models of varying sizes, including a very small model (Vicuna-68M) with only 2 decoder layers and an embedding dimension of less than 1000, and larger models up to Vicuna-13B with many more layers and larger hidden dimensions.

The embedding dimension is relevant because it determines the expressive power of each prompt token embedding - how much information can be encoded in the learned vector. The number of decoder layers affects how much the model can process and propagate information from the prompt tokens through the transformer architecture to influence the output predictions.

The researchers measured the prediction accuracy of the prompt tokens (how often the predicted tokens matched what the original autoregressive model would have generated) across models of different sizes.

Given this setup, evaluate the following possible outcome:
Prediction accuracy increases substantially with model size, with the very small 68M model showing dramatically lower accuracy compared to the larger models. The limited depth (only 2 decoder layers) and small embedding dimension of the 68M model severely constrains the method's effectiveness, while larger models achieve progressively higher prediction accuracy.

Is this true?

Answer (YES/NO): NO